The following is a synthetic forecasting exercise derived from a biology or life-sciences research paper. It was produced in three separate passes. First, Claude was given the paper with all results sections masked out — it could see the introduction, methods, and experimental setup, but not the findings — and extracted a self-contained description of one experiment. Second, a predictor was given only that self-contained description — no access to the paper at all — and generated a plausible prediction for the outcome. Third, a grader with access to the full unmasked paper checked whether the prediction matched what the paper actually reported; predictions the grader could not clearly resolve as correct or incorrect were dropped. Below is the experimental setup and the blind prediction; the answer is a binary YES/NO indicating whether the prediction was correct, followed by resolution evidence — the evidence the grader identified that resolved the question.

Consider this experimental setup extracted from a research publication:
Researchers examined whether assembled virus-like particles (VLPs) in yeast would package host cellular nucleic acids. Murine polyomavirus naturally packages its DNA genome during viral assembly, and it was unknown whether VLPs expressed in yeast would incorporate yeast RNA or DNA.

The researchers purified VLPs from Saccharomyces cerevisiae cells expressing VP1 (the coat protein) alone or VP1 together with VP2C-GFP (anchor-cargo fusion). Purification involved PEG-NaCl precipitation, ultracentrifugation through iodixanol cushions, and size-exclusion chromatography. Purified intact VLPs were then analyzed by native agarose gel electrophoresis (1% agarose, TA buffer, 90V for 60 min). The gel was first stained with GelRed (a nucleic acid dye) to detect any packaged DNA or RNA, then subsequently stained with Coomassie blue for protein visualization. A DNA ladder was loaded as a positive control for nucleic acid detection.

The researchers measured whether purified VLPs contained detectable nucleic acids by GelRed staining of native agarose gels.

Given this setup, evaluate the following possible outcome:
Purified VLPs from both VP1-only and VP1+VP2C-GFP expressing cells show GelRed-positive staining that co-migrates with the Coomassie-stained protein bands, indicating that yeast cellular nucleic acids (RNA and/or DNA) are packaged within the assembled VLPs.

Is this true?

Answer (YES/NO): YES